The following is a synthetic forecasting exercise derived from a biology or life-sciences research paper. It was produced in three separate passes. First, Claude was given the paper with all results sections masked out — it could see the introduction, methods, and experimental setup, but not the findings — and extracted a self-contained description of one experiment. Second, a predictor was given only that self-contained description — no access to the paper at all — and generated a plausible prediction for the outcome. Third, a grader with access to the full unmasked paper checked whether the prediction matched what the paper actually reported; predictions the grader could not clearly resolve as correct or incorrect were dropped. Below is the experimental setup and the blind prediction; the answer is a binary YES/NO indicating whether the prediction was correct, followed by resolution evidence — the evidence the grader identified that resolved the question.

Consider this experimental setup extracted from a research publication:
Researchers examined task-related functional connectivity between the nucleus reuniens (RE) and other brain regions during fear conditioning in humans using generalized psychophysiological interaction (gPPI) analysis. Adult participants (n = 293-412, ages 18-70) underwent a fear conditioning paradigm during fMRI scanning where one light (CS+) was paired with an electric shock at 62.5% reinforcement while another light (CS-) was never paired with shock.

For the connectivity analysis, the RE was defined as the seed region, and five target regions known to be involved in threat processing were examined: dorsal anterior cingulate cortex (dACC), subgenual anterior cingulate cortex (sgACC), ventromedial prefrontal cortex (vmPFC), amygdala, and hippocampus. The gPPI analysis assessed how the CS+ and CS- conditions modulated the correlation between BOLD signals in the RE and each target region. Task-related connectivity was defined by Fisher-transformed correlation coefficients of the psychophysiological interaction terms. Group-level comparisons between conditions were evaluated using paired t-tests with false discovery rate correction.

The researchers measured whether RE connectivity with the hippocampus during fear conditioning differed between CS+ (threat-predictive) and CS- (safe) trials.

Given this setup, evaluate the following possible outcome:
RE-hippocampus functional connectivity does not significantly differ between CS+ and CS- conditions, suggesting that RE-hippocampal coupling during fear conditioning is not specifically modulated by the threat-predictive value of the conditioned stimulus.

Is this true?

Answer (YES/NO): YES